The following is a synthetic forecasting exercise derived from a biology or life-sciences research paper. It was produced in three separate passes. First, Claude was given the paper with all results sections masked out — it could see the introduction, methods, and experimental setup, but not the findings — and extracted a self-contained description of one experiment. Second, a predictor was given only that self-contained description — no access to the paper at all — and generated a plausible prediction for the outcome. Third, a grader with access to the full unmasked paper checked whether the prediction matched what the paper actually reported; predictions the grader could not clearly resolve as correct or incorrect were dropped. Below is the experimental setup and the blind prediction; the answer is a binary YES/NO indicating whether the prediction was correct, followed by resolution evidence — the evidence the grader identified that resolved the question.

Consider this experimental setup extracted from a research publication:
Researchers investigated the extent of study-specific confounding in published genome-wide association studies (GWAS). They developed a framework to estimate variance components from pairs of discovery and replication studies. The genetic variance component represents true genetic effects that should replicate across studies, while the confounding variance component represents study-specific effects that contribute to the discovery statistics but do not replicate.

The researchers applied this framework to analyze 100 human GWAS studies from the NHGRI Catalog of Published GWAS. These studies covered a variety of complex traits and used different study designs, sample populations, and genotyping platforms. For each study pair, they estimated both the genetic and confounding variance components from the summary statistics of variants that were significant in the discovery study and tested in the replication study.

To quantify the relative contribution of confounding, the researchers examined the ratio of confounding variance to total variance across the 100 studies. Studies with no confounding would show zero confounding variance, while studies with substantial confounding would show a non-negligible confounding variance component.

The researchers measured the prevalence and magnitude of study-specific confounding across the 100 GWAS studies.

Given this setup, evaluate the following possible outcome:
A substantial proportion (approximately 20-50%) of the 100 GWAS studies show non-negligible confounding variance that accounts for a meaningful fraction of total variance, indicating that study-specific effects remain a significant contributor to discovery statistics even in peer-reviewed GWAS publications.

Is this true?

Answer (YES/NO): NO